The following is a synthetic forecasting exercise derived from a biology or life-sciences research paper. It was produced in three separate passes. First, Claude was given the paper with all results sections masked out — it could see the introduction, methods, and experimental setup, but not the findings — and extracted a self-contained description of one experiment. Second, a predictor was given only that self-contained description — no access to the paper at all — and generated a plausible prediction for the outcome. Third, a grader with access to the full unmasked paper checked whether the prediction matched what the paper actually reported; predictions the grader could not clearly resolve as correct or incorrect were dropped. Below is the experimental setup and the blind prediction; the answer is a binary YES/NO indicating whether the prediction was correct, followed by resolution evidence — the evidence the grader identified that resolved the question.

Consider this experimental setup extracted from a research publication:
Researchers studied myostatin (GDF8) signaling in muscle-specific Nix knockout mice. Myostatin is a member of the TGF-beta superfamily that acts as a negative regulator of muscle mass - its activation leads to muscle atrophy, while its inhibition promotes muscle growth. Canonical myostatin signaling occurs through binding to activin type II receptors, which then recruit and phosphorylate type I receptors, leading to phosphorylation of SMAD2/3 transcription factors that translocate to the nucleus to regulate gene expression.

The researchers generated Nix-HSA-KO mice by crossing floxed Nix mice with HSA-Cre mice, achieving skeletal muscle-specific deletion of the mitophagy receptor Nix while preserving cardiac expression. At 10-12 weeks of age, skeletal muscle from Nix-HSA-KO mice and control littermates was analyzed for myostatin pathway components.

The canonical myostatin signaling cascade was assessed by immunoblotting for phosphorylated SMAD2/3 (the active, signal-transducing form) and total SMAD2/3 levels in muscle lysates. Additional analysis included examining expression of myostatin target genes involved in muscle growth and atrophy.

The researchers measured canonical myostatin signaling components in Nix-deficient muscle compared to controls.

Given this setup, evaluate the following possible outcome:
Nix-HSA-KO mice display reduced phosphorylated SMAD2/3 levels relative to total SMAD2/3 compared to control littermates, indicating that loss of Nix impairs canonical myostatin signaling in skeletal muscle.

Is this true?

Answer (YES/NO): YES